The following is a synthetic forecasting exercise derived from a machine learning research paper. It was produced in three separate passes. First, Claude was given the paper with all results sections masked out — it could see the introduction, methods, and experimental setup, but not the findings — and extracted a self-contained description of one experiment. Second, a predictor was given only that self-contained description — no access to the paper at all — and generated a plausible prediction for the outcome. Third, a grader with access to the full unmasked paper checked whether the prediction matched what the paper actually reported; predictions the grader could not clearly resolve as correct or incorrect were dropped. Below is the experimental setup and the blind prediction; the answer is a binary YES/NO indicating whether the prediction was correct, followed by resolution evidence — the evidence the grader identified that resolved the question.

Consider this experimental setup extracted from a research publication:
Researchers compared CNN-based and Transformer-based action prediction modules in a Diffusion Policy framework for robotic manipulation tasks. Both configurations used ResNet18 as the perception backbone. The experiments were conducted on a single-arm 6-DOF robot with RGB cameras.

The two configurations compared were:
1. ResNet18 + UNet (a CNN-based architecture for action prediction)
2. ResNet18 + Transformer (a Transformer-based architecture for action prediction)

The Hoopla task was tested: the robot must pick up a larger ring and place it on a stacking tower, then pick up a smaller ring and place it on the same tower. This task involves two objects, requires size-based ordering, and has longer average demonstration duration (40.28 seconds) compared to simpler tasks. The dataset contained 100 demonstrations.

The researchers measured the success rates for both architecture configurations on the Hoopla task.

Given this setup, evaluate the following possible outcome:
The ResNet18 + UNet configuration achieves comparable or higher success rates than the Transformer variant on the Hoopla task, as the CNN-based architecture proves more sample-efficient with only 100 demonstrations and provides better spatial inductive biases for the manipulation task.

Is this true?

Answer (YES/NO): NO